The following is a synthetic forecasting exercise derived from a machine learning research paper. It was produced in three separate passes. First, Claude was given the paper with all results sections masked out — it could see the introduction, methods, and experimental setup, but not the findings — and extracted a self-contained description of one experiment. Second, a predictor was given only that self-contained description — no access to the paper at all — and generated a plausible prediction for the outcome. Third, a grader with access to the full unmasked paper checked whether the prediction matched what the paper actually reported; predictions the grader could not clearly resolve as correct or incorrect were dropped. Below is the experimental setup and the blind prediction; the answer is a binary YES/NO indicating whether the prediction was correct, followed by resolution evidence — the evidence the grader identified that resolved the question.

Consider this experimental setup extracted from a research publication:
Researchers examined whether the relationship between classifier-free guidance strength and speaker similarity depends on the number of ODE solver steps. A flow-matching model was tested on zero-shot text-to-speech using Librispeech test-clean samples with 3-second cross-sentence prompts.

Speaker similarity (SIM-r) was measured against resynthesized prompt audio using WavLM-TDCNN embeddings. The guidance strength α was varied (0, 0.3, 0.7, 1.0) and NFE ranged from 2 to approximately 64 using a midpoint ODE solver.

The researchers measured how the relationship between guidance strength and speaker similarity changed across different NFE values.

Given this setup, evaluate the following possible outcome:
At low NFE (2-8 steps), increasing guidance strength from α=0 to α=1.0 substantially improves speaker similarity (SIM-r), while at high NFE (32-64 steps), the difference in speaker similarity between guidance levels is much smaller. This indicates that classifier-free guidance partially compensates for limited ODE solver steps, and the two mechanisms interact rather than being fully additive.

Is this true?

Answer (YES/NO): NO